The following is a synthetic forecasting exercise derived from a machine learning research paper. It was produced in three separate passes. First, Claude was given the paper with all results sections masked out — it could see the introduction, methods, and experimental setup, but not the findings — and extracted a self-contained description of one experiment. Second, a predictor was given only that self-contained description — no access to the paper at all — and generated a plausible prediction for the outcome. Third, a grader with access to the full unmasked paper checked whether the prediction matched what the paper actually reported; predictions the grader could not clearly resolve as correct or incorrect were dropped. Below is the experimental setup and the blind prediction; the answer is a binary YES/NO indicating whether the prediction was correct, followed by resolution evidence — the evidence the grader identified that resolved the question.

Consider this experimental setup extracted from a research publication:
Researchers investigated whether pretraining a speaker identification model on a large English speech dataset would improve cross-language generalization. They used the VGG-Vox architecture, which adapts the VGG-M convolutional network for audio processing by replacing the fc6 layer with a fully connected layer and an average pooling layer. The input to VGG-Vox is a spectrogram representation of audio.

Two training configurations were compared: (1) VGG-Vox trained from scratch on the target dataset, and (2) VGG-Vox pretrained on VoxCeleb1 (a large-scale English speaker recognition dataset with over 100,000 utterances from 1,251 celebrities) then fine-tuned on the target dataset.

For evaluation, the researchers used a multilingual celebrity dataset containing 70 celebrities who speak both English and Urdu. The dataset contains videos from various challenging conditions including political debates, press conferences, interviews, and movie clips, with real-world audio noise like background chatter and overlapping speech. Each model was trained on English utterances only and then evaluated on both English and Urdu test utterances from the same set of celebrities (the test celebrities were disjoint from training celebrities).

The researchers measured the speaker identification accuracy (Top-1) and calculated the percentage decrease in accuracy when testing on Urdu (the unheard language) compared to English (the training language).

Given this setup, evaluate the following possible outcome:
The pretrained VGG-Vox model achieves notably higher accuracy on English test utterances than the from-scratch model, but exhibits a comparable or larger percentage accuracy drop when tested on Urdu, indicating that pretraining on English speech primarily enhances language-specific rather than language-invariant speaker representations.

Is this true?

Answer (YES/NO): NO